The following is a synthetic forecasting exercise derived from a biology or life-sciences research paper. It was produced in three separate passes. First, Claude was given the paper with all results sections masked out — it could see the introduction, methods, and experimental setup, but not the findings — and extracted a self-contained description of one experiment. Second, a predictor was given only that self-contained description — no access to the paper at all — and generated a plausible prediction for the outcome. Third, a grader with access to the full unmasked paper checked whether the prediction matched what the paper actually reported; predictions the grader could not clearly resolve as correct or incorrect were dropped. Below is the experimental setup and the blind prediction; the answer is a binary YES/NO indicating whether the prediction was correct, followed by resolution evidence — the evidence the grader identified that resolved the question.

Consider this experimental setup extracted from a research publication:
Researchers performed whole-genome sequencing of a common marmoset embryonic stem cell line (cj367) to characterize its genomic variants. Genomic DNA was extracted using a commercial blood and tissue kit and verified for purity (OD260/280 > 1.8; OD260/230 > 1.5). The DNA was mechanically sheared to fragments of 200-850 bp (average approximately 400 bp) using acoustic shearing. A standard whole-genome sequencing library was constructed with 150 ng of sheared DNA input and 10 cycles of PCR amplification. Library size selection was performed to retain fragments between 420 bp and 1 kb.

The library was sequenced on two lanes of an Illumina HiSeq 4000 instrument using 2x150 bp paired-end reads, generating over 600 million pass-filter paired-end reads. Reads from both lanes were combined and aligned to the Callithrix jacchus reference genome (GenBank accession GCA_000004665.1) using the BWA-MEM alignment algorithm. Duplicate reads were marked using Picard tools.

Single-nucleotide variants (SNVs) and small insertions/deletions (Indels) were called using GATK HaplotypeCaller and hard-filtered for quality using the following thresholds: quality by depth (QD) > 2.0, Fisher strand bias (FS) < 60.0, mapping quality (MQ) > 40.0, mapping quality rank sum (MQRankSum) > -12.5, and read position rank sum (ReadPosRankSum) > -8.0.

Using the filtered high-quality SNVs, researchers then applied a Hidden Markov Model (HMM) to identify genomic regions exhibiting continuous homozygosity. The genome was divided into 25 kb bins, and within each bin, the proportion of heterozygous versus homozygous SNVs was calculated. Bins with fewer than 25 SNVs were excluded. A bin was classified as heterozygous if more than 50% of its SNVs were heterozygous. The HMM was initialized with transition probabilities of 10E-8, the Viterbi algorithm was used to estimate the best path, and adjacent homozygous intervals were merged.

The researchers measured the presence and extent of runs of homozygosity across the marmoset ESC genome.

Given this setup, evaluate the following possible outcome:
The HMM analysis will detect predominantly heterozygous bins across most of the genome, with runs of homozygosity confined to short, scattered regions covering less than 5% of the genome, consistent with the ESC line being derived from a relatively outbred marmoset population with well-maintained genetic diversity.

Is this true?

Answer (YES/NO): NO